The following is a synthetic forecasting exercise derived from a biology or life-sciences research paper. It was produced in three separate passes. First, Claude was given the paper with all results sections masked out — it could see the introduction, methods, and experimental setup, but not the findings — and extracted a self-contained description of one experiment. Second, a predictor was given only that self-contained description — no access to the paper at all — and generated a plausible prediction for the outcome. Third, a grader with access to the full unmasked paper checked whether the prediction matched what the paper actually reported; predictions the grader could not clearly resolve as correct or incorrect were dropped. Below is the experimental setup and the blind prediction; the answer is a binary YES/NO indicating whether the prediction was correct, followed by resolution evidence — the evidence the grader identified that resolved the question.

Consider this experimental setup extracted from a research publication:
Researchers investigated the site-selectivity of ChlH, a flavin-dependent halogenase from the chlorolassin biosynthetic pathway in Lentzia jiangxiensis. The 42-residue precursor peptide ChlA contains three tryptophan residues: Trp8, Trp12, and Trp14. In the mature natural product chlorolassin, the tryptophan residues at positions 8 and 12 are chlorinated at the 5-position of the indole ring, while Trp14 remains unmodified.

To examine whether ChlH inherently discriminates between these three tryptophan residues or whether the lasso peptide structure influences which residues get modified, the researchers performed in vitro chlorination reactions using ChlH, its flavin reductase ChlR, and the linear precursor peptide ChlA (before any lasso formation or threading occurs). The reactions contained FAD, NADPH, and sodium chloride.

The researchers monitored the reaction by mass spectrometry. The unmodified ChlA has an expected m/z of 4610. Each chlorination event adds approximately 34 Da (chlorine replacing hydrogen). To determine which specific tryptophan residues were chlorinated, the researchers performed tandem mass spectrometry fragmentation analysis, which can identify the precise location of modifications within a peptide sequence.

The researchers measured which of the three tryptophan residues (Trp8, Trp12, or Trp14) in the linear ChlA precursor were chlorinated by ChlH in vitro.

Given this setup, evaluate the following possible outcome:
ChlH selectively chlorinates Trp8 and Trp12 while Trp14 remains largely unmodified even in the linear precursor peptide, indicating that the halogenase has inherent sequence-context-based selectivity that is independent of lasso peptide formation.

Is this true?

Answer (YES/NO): YES